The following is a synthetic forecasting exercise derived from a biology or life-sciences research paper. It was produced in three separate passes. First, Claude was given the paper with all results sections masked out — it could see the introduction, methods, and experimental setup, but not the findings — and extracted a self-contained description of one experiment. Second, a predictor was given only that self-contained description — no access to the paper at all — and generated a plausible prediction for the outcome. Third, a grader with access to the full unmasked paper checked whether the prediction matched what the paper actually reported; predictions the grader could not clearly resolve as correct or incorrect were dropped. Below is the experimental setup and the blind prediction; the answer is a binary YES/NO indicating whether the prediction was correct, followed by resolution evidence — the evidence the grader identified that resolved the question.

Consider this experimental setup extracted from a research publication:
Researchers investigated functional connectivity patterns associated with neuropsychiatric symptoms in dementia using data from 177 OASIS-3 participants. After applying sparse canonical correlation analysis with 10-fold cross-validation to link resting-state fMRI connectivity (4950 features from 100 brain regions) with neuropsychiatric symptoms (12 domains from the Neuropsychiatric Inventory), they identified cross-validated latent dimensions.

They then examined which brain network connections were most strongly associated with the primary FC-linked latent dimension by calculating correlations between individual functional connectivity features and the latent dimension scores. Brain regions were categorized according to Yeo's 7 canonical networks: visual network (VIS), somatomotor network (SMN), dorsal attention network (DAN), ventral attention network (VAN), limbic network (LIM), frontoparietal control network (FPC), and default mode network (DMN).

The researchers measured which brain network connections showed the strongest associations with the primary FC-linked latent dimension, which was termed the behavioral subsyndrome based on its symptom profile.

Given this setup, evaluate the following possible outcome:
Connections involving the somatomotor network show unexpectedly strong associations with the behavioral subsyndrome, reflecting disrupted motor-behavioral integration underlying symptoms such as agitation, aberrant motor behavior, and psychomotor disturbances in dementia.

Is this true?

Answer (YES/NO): NO